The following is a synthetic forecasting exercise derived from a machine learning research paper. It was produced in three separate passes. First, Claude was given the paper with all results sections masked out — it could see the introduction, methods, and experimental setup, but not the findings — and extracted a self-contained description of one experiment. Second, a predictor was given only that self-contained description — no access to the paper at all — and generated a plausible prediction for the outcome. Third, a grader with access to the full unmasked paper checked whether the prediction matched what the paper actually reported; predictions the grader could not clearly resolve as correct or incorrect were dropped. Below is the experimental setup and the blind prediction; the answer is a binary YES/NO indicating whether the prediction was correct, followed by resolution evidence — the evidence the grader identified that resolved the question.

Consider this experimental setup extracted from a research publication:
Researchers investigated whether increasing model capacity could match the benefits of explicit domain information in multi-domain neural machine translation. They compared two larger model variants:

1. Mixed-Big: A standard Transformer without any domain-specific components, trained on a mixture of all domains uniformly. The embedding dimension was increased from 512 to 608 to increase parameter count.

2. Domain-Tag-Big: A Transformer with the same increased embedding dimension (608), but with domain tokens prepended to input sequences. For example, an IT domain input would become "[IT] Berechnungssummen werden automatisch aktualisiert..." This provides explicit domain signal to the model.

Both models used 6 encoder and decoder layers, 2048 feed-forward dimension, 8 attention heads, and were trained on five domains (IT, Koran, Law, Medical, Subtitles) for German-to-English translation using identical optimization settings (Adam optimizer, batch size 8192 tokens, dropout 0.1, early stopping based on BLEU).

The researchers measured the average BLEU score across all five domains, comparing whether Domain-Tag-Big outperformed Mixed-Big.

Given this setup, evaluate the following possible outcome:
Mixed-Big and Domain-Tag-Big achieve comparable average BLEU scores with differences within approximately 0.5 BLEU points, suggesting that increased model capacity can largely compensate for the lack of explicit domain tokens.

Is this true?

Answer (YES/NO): YES